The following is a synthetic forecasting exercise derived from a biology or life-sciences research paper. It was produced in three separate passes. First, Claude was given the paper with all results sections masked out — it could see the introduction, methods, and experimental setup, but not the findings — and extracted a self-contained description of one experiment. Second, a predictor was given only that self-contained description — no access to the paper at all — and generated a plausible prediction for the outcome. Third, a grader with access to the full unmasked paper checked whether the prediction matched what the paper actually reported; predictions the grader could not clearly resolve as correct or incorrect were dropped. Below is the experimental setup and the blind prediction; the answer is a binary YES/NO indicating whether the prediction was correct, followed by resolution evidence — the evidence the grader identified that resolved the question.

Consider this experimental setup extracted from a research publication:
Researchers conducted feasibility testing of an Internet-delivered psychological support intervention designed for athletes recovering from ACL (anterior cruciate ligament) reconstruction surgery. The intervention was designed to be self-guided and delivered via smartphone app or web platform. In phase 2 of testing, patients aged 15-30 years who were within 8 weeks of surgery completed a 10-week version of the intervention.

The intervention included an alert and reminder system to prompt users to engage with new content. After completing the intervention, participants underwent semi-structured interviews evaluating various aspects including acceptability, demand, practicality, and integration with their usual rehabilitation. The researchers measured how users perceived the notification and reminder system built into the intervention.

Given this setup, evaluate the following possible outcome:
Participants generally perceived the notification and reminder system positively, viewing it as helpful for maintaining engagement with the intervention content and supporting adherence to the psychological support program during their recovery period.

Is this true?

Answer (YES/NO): YES